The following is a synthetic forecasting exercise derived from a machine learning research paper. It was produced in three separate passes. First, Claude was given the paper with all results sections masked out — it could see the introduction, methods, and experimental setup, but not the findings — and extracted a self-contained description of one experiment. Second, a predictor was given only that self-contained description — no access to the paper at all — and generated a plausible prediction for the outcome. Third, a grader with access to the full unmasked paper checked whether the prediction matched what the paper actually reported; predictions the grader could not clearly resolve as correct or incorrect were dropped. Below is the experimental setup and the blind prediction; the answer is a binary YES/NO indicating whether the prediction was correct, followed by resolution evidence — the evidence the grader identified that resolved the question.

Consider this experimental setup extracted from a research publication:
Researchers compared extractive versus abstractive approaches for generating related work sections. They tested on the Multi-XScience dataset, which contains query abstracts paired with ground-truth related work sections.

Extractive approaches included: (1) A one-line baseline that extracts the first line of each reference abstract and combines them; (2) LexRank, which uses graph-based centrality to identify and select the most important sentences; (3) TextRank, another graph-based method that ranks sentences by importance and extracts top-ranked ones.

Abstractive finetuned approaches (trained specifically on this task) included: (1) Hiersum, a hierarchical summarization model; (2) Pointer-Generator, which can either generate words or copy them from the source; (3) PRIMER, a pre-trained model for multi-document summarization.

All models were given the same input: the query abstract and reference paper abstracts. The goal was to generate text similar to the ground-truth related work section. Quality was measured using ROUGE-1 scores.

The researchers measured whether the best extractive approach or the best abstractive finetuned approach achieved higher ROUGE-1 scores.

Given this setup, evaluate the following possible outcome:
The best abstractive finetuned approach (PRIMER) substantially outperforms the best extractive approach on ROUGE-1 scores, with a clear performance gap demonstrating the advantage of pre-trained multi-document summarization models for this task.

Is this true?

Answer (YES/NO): NO